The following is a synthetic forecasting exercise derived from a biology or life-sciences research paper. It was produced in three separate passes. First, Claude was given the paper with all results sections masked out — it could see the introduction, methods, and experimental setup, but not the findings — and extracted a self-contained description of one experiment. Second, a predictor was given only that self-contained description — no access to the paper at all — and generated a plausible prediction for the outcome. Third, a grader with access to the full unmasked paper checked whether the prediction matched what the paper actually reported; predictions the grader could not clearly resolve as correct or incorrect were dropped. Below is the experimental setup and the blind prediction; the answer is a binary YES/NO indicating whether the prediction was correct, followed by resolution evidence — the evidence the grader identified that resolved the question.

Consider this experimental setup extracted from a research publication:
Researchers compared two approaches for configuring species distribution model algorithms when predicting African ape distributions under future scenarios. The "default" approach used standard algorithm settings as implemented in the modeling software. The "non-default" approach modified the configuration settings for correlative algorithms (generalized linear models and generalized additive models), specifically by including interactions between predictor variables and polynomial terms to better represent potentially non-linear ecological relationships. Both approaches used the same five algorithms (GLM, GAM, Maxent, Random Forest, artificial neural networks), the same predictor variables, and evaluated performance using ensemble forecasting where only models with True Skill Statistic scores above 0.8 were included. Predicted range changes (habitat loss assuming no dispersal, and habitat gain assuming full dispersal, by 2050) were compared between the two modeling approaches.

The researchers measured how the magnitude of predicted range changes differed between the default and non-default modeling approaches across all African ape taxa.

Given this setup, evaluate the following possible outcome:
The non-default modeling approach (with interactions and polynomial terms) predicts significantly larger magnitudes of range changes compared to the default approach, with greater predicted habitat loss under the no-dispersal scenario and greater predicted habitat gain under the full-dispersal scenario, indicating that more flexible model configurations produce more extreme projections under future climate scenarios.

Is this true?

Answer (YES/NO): NO